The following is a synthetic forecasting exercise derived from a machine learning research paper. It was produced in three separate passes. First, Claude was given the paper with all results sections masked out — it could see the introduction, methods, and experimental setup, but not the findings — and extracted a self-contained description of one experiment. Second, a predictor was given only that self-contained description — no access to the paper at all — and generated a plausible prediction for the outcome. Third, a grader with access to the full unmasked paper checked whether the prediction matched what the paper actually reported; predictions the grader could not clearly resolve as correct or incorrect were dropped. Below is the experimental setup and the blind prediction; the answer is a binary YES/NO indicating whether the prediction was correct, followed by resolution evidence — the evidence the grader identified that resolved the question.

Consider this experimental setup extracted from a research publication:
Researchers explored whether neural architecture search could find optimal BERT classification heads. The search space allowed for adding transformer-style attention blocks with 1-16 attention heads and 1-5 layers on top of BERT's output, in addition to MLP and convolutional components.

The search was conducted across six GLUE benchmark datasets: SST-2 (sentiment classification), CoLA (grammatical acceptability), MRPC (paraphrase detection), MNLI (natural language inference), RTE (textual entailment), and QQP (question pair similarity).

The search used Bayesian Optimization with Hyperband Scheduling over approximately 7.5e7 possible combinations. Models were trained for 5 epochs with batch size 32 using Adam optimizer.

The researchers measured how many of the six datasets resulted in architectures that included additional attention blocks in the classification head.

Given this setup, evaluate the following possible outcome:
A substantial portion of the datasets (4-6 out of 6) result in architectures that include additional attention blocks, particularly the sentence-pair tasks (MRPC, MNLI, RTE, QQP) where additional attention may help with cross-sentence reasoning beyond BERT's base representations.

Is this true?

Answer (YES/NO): NO